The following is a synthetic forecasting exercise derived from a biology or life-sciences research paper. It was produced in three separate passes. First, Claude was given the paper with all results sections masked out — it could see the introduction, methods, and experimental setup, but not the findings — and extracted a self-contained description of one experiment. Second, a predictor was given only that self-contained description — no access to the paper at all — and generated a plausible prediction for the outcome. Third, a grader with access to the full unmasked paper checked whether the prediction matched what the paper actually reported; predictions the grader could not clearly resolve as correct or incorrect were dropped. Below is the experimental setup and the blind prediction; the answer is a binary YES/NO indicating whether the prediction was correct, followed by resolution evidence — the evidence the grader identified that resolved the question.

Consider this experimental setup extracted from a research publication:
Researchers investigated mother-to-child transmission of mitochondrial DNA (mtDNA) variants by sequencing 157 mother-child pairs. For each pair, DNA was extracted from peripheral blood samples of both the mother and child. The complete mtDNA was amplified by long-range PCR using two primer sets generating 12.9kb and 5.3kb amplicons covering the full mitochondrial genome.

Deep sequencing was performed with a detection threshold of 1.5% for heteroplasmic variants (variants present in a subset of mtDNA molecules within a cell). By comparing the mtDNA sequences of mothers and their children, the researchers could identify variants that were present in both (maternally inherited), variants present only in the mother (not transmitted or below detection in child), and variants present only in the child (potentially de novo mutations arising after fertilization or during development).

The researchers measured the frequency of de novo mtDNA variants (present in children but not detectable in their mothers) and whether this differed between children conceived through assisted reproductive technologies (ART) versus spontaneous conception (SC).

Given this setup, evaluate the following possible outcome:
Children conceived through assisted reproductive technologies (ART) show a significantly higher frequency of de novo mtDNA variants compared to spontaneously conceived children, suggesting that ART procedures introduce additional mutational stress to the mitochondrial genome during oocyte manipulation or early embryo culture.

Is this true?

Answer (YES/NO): NO